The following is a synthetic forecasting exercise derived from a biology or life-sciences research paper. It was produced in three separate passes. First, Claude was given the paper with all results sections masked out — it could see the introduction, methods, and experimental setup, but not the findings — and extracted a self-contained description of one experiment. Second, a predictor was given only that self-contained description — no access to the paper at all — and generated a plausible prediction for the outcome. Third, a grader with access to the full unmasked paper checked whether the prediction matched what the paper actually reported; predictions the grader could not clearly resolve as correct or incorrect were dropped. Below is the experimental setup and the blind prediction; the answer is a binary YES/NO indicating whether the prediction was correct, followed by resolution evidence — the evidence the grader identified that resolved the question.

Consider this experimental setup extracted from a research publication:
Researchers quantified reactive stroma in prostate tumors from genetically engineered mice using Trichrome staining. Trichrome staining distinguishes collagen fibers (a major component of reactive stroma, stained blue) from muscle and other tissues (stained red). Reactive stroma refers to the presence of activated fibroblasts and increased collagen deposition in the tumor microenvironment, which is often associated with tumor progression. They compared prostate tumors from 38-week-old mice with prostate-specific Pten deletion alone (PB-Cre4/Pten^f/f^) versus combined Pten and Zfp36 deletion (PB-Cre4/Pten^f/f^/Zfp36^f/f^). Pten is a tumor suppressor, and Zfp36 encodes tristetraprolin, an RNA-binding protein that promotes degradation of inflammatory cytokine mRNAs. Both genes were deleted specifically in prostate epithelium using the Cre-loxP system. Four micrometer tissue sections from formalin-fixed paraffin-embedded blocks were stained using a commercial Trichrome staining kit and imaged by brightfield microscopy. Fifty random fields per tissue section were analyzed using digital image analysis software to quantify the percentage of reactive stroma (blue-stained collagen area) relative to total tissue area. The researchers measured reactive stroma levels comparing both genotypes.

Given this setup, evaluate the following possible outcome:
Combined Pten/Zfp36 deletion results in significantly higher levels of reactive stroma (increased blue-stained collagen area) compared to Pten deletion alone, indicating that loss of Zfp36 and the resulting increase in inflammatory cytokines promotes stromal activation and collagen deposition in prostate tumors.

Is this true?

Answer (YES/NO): YES